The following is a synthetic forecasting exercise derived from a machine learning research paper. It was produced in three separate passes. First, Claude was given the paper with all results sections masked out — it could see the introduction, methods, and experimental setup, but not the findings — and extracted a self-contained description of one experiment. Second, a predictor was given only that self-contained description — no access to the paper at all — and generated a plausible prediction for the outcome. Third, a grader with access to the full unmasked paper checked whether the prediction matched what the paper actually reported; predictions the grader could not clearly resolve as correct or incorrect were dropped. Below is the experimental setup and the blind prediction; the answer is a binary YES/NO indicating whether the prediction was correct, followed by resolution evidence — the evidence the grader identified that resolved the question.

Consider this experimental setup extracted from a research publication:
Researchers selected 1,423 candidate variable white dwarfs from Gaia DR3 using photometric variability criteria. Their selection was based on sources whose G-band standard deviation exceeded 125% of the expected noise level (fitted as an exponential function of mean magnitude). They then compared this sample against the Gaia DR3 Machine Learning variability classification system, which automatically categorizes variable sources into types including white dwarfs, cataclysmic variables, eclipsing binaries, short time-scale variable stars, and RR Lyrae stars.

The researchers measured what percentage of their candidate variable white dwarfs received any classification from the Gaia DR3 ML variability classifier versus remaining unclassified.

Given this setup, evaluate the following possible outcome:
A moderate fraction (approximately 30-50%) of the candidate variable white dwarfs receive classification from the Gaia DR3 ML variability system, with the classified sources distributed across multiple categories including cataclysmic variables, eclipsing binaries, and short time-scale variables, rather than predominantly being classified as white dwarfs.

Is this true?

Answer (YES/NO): NO